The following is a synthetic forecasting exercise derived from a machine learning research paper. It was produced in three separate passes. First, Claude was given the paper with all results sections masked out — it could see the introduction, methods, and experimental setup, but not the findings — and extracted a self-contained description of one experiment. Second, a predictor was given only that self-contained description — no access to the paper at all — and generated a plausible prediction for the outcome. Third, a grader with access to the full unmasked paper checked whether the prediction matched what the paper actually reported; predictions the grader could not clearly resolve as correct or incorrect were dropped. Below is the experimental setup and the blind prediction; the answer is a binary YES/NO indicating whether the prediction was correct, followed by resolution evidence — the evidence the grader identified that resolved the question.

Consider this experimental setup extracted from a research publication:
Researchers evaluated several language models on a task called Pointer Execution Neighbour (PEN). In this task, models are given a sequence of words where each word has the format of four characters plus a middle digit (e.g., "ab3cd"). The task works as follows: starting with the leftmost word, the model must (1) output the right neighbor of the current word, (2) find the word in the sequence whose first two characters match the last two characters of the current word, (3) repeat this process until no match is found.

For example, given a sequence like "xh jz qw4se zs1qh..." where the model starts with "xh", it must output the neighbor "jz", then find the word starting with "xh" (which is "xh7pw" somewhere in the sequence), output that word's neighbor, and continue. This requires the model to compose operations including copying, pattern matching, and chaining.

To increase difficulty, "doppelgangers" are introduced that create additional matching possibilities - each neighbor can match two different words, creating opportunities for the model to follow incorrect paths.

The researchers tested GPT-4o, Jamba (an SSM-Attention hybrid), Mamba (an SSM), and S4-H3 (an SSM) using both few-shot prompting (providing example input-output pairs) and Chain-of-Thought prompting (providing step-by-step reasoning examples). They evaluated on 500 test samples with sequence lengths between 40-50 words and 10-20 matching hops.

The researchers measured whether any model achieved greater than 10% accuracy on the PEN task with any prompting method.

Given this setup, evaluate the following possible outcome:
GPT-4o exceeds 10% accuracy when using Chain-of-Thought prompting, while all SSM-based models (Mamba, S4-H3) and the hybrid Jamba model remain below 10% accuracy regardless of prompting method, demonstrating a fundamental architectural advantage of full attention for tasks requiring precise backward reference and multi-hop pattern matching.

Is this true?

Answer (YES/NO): NO